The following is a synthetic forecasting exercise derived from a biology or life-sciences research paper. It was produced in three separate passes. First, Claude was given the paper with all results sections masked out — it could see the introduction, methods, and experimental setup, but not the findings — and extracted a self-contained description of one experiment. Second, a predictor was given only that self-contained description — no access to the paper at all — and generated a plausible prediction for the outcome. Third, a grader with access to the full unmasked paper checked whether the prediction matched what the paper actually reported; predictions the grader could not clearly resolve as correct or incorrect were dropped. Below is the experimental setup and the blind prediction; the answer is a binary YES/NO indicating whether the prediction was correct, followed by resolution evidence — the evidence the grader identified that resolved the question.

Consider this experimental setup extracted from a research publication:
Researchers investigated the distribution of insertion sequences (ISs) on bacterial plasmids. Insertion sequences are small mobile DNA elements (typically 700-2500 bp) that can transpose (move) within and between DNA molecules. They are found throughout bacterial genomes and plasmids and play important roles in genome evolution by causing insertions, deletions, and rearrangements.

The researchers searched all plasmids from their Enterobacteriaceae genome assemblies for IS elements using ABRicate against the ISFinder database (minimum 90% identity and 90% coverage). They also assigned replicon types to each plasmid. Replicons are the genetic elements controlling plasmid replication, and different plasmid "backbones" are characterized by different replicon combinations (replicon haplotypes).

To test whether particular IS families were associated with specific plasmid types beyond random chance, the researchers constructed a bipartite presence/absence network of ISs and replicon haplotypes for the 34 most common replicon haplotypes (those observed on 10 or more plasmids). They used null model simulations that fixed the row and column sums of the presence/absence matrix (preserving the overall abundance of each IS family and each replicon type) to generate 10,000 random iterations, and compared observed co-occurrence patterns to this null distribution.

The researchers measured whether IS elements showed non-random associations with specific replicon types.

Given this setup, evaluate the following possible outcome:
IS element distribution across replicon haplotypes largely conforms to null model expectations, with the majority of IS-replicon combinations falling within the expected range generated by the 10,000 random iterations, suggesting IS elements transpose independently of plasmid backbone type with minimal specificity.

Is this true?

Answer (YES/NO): YES